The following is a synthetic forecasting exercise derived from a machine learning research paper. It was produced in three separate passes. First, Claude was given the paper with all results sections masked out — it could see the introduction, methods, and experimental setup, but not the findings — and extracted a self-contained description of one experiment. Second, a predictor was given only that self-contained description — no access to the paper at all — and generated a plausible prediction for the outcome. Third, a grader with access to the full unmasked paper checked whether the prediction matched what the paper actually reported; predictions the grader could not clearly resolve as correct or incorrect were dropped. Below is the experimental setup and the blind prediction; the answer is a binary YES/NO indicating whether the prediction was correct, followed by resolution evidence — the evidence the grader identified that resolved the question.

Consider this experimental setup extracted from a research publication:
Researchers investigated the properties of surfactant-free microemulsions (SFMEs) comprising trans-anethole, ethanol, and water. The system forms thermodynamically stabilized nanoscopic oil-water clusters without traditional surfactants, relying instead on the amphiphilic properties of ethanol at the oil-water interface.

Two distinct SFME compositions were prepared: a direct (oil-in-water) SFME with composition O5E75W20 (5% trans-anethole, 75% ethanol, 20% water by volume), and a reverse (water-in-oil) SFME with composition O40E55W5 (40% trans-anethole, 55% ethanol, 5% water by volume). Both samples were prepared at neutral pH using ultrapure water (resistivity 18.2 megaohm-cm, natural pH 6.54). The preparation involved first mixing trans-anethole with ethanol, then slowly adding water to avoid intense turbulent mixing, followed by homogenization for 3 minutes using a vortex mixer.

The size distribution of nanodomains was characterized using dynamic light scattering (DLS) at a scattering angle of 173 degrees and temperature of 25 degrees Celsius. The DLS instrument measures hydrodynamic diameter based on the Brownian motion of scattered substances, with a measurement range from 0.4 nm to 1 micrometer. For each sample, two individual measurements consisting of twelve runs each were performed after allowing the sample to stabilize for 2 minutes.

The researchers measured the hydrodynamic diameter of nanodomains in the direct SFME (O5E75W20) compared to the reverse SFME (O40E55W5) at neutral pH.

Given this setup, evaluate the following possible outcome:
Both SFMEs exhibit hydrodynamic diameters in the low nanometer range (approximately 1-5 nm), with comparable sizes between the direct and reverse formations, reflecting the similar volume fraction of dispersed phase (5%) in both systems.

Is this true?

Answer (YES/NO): NO